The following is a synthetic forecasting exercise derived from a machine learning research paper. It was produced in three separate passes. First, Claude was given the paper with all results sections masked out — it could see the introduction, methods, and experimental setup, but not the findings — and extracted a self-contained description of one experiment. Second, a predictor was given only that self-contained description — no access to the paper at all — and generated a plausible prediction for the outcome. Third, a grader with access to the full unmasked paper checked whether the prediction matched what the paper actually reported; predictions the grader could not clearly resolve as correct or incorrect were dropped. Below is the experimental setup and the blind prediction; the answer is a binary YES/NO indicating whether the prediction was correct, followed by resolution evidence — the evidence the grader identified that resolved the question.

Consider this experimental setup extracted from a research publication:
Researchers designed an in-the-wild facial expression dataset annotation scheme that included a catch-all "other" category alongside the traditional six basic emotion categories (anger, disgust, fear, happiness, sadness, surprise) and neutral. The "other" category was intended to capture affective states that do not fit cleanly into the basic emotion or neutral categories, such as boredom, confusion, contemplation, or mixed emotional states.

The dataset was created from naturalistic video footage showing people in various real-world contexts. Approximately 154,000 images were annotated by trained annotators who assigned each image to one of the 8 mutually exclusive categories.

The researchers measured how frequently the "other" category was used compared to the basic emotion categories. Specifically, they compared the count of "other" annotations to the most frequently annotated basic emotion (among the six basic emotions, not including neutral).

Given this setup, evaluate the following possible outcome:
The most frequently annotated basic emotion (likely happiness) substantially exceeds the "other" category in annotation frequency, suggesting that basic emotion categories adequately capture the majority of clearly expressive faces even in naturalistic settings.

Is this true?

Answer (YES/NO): NO